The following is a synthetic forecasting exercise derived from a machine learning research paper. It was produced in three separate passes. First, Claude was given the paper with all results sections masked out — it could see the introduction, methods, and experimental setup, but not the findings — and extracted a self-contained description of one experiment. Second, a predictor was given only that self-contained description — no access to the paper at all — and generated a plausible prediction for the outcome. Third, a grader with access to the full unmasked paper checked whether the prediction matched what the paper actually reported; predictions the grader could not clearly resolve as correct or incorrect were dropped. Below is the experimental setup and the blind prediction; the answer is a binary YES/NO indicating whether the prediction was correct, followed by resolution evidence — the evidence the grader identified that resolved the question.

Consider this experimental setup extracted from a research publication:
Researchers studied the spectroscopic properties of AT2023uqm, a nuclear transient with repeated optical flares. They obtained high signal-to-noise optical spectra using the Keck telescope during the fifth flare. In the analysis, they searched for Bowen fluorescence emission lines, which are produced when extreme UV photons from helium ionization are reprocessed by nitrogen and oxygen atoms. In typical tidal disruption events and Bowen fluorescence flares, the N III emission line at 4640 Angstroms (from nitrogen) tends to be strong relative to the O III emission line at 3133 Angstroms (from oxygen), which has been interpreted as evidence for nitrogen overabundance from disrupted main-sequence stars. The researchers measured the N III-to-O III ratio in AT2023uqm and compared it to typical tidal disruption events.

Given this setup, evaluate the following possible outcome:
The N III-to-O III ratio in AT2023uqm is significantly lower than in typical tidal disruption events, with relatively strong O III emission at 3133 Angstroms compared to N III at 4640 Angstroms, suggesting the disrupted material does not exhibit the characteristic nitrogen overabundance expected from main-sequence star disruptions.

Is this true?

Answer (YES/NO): YES